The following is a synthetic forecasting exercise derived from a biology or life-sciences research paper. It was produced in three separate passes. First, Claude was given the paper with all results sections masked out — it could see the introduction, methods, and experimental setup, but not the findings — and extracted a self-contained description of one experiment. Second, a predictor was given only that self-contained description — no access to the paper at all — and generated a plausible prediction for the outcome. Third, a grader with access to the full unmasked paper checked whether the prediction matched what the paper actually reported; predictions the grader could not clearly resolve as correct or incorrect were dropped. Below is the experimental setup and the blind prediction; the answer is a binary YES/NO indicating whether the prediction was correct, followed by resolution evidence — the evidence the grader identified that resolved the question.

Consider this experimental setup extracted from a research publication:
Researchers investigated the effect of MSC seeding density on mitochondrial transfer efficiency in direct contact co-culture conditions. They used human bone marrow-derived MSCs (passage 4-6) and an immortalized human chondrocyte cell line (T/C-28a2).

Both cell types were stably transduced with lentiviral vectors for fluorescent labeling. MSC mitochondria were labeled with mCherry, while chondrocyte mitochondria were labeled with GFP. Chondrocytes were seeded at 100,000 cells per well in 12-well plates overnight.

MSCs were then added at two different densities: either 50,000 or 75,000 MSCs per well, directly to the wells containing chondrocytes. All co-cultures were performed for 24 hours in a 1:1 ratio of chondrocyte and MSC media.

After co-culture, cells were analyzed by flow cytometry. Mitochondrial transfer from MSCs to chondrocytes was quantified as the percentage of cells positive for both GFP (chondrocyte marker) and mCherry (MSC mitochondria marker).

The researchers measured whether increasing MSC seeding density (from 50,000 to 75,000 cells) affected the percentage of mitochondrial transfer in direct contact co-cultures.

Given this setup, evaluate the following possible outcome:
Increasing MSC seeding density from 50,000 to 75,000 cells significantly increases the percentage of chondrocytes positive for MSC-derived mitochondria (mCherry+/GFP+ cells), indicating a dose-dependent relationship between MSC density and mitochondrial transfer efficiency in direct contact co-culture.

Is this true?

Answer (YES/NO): YES